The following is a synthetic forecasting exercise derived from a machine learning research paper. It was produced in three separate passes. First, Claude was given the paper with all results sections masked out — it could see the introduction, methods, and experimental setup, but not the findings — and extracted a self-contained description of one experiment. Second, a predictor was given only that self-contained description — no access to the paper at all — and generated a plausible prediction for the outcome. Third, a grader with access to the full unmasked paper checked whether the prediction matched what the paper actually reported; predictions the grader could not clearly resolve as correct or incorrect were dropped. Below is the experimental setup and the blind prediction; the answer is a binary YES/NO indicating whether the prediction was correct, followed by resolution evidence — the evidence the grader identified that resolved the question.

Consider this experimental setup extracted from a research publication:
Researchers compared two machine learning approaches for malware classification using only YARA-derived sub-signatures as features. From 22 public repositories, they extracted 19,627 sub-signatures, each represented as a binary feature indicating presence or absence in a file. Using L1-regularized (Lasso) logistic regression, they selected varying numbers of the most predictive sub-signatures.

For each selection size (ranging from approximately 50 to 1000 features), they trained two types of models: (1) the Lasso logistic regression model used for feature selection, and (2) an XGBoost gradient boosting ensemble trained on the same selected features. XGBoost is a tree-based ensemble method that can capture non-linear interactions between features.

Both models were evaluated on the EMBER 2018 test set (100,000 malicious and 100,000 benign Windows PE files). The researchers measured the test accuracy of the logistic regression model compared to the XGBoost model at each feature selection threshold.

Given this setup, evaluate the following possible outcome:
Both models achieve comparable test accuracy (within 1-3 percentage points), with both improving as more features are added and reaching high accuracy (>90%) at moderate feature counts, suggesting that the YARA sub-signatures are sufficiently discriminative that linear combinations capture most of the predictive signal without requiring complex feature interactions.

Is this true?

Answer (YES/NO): NO